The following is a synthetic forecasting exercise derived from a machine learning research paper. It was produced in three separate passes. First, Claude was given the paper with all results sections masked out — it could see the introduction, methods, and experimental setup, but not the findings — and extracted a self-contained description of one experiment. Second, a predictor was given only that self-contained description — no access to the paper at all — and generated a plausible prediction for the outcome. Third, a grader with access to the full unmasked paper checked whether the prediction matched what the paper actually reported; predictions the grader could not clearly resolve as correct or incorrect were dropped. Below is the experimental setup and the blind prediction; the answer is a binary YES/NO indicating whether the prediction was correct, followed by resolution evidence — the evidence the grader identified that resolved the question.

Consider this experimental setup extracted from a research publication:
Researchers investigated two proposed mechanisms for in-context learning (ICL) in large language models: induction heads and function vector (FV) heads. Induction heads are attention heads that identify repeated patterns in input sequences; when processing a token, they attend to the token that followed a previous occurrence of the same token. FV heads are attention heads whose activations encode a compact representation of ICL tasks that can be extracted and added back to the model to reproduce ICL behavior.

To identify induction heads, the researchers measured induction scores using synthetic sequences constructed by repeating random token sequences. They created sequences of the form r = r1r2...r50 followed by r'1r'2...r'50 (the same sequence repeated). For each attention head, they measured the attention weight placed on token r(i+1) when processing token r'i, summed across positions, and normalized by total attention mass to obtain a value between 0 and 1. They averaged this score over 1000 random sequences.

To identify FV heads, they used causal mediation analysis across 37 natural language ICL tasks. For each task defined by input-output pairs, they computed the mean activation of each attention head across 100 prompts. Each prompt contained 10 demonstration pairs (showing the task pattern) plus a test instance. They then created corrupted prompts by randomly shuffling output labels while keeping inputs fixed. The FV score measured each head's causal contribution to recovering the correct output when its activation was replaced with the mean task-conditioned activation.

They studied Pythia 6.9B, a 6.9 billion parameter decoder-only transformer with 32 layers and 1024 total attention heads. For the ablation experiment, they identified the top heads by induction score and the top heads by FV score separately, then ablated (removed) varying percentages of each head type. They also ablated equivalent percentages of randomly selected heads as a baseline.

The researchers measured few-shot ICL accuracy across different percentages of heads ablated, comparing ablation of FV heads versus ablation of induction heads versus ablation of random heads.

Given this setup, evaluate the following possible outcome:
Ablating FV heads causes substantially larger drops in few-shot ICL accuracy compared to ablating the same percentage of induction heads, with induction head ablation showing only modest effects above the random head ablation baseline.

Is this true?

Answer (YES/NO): YES